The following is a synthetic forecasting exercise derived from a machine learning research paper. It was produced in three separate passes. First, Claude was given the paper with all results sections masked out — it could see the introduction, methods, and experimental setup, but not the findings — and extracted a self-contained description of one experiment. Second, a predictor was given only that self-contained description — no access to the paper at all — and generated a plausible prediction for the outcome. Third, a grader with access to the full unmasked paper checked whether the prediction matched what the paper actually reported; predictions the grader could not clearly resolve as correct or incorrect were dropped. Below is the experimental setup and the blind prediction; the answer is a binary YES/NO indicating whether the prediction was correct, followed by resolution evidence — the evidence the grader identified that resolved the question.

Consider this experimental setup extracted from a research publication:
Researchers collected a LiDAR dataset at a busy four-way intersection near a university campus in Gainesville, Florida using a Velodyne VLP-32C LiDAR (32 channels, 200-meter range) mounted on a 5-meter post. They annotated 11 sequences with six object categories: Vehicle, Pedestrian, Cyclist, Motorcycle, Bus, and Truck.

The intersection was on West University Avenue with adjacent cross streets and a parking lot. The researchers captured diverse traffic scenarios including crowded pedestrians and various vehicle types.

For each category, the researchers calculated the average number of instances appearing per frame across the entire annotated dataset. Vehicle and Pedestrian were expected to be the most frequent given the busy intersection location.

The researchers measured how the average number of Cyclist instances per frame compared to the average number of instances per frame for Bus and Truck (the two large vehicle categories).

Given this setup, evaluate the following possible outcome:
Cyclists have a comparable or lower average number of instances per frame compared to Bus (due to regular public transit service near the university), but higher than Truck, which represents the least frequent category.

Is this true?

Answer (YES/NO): NO